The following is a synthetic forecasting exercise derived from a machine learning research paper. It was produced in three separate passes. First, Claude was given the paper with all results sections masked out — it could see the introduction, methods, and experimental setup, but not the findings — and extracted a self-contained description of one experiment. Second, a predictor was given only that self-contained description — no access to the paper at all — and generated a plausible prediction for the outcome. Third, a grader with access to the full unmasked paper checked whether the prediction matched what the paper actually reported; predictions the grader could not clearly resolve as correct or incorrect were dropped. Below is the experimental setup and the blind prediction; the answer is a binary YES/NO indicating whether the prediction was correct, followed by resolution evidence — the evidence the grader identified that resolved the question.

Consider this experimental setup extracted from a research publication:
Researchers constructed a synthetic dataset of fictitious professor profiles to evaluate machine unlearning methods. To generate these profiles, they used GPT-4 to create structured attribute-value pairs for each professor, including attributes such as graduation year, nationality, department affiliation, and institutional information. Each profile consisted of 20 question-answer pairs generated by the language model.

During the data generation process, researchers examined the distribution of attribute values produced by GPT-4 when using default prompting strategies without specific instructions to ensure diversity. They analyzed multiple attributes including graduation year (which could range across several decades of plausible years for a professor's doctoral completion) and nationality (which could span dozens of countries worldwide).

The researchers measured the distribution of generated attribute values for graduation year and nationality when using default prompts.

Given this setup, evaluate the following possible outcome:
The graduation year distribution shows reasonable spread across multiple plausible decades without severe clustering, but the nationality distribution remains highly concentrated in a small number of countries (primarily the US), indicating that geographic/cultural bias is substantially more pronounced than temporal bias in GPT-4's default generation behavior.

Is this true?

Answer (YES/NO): NO